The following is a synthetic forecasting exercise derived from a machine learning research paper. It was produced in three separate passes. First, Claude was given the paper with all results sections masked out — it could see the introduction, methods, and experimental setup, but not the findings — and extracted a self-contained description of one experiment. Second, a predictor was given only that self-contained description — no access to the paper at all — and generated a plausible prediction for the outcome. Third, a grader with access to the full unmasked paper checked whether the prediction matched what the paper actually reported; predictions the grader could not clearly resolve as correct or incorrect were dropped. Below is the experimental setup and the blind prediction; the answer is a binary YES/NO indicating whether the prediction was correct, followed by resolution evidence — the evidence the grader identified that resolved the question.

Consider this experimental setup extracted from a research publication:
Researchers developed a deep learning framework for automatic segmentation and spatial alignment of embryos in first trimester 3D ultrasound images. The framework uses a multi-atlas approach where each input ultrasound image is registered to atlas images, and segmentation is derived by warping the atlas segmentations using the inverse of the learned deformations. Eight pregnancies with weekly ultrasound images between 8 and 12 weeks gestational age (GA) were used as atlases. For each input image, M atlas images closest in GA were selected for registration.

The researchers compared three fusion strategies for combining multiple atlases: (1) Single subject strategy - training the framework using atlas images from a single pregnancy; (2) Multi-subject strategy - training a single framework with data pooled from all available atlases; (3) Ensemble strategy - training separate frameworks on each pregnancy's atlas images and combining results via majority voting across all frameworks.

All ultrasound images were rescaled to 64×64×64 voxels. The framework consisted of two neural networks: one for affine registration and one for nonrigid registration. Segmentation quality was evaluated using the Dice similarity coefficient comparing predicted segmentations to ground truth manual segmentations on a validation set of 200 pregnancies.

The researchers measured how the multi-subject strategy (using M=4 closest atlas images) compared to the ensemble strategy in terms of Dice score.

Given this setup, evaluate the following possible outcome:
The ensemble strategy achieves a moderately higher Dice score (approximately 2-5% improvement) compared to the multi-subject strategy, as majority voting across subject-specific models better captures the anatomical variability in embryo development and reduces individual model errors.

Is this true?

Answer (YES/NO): NO